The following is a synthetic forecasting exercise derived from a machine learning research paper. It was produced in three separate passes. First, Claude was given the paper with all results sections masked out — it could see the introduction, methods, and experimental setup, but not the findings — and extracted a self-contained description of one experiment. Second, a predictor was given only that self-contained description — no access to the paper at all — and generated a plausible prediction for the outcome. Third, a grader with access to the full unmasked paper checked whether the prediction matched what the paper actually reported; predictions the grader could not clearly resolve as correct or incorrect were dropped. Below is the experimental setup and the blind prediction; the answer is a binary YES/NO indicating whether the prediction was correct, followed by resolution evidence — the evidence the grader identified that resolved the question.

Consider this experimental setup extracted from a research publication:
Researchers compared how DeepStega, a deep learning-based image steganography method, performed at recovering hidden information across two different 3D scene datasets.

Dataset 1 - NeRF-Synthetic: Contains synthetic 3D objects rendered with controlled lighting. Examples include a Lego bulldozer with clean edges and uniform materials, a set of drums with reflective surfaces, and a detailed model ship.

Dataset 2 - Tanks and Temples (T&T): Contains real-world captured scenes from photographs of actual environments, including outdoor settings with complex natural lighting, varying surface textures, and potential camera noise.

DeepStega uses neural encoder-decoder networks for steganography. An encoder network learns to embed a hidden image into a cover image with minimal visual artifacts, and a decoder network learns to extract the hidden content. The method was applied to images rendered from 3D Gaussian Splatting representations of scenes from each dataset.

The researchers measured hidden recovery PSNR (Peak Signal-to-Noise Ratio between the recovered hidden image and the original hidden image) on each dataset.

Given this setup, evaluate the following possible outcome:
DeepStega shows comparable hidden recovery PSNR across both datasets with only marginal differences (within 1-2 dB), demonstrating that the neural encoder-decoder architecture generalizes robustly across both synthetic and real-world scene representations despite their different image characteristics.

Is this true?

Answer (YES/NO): NO